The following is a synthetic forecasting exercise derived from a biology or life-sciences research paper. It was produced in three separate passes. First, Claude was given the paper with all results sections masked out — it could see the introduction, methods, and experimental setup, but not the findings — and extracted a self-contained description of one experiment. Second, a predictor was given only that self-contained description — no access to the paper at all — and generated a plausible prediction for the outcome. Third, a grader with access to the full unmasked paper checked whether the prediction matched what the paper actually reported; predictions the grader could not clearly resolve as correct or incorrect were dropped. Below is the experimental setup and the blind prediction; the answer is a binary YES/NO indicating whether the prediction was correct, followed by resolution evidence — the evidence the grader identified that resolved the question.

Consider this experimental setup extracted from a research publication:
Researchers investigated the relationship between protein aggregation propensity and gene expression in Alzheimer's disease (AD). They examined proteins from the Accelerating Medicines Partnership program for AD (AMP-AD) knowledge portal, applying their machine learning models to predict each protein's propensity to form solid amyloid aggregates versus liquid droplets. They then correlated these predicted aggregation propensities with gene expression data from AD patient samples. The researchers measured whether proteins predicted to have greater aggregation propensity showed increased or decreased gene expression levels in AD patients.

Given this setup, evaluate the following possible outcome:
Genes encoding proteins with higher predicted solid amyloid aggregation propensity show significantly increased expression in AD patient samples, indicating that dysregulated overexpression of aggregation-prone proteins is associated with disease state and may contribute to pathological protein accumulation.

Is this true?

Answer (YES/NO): NO